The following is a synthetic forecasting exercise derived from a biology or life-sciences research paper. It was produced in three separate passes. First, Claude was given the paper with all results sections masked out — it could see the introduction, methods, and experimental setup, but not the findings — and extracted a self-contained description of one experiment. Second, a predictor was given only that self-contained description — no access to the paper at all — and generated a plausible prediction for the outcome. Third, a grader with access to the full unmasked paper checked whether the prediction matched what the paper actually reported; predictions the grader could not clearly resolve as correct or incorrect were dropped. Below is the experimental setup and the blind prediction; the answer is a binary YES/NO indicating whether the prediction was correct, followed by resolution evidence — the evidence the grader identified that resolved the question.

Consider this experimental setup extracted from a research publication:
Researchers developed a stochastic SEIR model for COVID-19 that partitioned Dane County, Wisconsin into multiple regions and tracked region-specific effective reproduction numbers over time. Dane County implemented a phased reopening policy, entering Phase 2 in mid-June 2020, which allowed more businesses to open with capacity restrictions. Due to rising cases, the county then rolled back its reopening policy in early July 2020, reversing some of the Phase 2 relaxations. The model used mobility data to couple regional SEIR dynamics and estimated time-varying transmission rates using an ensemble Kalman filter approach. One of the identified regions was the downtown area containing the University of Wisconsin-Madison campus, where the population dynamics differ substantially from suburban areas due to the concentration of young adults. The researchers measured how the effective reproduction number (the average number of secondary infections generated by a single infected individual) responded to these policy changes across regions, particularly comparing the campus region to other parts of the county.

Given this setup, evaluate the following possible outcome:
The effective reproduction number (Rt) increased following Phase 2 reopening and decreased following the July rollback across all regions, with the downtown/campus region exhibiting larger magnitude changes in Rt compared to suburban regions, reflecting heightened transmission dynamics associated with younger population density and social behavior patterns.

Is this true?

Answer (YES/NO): NO